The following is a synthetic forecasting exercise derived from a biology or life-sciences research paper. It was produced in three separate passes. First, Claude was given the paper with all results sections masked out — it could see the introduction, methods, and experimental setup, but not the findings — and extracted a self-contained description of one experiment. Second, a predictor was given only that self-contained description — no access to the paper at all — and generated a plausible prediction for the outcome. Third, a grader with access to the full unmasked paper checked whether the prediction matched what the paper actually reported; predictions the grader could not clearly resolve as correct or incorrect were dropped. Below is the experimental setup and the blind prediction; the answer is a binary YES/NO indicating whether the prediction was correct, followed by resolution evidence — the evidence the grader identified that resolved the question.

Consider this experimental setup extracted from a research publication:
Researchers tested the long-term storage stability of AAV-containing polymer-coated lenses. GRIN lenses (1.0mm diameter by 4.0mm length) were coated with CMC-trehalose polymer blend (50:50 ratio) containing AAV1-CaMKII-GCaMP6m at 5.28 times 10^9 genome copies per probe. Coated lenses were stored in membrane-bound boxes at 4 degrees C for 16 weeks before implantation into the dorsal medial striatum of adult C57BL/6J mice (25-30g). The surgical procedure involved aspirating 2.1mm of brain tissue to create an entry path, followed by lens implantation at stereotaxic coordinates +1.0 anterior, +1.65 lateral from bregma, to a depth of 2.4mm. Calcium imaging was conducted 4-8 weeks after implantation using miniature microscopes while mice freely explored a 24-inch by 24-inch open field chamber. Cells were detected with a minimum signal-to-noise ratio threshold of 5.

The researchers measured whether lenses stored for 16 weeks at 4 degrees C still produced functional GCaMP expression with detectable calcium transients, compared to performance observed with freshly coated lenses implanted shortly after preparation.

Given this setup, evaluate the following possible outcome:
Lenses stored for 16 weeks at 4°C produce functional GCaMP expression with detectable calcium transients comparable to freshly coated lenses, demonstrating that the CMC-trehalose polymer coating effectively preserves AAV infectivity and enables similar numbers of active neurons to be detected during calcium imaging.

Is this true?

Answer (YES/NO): YES